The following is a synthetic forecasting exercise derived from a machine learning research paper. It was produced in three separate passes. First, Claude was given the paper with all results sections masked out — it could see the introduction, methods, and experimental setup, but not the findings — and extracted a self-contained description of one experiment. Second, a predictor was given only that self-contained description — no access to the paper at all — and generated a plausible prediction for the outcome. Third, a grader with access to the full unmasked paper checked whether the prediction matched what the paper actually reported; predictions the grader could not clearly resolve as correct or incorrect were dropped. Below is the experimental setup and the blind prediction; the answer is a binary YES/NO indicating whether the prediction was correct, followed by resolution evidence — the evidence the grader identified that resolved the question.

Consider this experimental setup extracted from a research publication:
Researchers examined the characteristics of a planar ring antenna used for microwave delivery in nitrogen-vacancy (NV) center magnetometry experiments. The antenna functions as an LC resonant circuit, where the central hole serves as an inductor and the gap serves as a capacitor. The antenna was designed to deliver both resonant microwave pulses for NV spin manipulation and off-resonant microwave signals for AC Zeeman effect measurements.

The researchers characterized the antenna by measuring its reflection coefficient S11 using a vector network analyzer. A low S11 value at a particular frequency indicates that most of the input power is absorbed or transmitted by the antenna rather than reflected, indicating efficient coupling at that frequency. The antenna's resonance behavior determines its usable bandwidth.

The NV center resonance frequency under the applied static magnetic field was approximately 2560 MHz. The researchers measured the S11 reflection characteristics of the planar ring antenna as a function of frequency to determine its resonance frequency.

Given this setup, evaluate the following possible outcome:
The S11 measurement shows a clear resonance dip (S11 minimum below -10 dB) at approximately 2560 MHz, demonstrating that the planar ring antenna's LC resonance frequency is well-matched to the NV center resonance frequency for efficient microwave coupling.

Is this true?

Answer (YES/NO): NO